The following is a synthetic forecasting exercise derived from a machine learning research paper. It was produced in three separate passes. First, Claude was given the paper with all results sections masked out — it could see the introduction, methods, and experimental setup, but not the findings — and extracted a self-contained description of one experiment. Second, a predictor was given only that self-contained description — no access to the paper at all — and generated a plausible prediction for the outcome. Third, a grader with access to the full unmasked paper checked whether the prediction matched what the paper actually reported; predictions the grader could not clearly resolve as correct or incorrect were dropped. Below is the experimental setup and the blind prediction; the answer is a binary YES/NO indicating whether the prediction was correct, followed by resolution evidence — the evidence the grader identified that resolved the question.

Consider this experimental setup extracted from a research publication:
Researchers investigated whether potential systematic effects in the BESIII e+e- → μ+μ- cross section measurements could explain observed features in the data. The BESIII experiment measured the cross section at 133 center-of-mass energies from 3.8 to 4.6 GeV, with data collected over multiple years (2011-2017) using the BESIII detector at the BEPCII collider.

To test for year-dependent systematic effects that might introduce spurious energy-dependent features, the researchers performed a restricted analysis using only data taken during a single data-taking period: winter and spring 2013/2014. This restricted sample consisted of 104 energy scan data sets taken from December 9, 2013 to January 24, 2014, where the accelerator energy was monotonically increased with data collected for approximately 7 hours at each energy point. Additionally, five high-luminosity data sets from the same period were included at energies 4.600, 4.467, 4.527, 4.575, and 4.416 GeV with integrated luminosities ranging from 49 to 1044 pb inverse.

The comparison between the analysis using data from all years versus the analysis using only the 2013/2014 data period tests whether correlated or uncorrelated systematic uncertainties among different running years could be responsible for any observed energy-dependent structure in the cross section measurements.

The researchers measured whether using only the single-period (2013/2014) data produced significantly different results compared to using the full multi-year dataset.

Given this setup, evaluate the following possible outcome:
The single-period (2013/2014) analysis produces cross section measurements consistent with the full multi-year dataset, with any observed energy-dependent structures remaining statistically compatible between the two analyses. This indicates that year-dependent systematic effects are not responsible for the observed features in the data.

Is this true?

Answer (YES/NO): YES